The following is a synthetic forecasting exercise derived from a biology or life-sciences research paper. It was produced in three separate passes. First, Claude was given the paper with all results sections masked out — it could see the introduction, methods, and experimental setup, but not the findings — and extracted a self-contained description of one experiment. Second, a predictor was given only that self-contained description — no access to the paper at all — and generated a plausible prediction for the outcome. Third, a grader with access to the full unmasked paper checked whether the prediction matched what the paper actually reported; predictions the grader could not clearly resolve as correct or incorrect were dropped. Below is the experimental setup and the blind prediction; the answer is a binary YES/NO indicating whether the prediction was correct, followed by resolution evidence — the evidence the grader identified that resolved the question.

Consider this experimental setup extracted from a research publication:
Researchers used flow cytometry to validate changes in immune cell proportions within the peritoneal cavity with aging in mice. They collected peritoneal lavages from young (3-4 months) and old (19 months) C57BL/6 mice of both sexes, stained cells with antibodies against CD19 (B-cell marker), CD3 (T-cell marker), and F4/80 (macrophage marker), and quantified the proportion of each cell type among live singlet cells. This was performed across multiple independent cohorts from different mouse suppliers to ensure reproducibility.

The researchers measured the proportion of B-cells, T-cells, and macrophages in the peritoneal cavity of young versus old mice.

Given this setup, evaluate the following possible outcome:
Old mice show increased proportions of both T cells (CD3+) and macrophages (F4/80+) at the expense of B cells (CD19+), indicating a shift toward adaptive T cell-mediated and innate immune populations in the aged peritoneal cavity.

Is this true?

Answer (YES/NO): NO